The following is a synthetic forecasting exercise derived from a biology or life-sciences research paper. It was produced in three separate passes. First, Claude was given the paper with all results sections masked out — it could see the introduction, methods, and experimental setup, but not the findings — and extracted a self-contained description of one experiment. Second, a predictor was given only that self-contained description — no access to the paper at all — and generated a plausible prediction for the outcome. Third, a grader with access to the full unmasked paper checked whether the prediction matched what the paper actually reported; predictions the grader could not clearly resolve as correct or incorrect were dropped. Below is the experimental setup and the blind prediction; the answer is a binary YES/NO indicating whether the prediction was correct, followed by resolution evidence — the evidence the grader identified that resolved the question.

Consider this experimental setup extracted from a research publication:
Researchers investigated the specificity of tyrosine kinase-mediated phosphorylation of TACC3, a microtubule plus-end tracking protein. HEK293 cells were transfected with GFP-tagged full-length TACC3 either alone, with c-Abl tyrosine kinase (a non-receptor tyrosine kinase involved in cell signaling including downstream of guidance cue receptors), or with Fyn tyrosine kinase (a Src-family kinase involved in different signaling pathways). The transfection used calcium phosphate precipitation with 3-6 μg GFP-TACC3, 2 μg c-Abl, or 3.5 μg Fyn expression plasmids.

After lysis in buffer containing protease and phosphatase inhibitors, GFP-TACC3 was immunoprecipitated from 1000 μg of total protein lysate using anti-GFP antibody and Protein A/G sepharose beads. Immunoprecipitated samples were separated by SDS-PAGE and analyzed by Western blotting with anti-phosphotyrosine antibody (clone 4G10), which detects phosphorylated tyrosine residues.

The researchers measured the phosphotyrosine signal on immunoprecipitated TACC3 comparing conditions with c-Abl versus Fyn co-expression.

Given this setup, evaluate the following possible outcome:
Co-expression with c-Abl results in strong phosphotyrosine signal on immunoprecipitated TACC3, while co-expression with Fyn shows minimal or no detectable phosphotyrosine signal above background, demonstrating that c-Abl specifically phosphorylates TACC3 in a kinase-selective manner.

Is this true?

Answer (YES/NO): YES